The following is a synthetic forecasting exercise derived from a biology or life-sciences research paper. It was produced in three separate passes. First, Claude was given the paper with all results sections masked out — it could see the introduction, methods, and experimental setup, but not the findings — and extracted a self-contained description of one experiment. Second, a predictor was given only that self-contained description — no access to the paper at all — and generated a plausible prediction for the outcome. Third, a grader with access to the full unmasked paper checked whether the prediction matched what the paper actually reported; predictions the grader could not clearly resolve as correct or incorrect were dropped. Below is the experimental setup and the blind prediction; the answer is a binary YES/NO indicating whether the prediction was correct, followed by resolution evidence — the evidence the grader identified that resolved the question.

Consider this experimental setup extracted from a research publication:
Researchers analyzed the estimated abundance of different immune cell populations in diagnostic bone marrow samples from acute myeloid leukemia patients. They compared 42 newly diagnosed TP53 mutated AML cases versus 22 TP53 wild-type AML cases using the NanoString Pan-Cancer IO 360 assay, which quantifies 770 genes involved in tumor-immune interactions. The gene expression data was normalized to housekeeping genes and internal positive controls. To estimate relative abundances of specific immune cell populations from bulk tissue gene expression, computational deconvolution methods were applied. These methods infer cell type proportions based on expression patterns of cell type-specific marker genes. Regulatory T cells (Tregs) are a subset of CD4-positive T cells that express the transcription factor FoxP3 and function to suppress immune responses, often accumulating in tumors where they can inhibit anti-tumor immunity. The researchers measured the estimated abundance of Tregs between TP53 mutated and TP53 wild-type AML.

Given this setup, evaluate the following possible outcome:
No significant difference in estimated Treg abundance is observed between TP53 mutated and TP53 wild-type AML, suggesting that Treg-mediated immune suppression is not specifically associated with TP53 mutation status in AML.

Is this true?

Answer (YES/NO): NO